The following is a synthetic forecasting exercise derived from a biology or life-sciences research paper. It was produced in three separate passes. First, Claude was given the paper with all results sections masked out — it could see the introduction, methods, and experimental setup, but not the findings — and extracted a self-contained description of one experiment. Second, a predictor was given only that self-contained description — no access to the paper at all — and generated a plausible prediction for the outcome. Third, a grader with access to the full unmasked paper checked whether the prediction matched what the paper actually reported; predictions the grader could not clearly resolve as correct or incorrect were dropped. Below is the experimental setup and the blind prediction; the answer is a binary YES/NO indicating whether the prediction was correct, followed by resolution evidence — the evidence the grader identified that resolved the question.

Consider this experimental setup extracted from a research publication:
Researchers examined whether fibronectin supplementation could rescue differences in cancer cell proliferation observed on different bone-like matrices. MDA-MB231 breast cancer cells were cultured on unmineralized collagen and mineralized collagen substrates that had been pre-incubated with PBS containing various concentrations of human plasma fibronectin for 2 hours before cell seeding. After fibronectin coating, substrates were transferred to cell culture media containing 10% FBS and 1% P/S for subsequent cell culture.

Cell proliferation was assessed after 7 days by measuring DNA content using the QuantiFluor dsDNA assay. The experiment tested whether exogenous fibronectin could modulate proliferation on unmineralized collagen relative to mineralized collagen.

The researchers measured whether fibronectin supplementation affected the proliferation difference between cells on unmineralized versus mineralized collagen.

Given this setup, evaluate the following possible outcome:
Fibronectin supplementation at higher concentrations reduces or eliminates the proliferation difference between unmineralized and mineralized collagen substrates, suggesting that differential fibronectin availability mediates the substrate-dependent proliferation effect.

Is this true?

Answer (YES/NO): NO